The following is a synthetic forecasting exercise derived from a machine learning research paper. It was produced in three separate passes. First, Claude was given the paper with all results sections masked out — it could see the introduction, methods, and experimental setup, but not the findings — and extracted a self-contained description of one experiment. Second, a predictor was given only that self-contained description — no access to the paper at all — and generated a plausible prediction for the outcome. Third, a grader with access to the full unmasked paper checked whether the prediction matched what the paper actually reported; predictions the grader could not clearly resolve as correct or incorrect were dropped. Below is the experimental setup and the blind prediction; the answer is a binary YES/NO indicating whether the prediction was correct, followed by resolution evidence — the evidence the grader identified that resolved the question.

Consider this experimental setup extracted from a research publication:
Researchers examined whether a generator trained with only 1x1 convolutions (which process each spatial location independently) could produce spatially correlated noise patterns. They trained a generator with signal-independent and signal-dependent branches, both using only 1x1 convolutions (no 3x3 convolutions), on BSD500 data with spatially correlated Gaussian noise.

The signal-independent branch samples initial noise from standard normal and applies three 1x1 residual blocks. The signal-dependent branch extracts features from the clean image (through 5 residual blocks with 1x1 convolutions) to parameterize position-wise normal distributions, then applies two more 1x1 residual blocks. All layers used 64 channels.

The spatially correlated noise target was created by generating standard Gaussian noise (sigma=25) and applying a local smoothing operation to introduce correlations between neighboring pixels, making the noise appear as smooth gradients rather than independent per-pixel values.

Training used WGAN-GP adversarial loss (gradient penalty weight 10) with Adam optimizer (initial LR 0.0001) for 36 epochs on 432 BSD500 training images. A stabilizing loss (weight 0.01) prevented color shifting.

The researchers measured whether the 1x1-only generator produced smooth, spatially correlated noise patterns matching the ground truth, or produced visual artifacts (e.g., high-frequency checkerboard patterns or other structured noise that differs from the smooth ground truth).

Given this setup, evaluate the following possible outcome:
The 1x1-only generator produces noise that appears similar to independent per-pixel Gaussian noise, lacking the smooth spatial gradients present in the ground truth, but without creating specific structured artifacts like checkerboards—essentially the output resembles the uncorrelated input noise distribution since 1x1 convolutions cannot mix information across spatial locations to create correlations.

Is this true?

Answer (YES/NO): NO